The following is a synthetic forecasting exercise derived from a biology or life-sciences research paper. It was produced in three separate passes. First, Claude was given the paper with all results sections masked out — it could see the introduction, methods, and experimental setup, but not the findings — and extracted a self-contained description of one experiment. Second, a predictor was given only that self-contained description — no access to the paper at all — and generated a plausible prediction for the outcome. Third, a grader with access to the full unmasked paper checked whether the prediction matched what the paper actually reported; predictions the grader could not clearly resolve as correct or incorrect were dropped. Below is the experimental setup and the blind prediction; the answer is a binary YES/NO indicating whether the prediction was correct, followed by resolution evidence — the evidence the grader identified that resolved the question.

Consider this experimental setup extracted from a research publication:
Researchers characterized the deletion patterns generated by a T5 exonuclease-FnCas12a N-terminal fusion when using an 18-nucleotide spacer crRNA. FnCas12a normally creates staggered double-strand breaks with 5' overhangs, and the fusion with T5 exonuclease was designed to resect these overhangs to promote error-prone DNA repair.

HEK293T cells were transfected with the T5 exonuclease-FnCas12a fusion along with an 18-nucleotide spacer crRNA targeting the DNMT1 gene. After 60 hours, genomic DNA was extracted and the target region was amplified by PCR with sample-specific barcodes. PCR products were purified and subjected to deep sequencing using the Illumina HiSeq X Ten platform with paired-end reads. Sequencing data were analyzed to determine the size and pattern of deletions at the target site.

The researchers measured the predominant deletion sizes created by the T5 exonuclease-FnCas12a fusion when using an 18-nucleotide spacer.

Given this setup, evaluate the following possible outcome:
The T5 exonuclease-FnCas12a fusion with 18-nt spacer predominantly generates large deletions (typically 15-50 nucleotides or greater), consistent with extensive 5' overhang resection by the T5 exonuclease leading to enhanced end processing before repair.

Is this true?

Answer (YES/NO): NO